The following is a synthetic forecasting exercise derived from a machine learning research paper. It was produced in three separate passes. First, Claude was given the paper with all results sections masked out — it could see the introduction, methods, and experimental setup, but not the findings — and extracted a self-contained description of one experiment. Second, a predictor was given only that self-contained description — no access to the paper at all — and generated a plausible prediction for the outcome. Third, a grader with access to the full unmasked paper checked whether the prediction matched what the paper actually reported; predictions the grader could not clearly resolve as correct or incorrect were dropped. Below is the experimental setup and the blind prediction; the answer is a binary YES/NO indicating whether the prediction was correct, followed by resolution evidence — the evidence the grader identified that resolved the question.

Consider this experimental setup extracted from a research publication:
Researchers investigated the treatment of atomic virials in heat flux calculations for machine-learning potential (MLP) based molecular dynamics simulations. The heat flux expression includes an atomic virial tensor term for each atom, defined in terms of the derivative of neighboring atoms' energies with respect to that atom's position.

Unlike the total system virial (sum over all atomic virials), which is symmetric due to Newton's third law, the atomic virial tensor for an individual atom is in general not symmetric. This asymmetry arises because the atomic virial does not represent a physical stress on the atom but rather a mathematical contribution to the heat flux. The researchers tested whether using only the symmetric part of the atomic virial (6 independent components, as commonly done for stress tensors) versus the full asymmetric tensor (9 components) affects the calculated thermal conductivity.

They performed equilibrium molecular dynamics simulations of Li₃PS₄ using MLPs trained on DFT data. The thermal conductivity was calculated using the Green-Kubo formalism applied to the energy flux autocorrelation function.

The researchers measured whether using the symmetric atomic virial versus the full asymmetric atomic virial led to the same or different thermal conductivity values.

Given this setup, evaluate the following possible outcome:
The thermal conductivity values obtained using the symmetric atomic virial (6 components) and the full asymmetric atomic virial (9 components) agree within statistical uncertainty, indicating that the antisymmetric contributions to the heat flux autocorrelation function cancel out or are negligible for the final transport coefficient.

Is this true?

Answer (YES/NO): NO